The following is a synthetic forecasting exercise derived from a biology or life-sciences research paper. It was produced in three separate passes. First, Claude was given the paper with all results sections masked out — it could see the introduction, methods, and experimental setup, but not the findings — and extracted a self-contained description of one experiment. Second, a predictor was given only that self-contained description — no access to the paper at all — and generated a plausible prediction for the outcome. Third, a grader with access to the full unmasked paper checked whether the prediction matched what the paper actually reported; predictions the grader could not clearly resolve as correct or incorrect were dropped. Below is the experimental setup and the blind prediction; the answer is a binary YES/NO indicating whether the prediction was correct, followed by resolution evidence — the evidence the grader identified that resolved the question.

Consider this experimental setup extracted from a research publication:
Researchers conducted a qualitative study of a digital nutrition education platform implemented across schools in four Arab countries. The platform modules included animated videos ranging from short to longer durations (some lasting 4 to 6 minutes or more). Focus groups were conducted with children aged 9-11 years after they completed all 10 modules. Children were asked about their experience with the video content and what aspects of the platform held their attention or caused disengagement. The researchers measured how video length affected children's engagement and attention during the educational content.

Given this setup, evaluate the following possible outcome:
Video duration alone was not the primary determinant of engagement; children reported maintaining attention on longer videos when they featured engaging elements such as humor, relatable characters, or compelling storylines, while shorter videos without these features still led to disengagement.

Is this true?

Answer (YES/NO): NO